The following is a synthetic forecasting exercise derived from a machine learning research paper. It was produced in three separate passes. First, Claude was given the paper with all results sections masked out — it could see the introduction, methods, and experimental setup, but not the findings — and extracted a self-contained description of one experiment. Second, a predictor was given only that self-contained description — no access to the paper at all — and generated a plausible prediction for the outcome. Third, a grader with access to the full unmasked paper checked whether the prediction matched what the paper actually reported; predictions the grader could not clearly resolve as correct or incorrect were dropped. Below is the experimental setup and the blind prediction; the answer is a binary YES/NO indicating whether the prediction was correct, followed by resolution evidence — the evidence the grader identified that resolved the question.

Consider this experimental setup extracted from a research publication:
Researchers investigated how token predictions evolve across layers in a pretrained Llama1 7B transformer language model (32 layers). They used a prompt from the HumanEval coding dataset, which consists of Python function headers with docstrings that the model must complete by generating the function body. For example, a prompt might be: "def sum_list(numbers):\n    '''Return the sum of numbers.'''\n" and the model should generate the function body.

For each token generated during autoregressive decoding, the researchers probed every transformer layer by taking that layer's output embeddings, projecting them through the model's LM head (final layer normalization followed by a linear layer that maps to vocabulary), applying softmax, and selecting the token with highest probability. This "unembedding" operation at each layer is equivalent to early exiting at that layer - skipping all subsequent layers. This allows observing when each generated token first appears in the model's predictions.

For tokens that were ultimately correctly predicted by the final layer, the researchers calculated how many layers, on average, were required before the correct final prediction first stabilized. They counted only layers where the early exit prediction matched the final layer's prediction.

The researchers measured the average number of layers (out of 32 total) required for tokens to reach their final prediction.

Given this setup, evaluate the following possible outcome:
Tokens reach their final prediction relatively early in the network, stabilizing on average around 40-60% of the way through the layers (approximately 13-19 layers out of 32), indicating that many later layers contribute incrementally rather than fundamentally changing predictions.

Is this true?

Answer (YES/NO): NO